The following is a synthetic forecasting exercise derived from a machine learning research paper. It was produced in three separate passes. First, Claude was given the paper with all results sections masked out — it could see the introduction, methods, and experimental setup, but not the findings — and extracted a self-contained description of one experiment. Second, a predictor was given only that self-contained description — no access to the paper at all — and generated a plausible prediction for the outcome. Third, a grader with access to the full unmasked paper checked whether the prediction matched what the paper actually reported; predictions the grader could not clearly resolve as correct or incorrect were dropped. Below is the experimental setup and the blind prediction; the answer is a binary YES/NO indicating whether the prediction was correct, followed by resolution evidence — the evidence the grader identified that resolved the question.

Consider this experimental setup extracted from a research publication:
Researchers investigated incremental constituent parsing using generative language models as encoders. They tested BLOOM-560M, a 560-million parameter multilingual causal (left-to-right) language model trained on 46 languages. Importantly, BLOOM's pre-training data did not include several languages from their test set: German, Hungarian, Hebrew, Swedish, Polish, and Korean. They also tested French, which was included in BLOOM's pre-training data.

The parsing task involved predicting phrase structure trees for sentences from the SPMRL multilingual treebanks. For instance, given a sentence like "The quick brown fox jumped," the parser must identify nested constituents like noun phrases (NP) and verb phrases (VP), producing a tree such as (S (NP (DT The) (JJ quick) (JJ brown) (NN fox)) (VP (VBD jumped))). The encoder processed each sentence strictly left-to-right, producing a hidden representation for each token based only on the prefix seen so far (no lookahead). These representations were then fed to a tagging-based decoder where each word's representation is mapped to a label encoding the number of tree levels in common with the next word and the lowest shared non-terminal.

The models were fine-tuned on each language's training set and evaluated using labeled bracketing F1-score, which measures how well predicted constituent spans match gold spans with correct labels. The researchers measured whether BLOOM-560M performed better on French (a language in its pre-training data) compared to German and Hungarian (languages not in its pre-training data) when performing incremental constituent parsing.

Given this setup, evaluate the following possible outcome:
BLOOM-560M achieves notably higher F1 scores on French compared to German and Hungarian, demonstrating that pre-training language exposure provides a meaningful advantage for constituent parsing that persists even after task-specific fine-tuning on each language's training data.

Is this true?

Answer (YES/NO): YES